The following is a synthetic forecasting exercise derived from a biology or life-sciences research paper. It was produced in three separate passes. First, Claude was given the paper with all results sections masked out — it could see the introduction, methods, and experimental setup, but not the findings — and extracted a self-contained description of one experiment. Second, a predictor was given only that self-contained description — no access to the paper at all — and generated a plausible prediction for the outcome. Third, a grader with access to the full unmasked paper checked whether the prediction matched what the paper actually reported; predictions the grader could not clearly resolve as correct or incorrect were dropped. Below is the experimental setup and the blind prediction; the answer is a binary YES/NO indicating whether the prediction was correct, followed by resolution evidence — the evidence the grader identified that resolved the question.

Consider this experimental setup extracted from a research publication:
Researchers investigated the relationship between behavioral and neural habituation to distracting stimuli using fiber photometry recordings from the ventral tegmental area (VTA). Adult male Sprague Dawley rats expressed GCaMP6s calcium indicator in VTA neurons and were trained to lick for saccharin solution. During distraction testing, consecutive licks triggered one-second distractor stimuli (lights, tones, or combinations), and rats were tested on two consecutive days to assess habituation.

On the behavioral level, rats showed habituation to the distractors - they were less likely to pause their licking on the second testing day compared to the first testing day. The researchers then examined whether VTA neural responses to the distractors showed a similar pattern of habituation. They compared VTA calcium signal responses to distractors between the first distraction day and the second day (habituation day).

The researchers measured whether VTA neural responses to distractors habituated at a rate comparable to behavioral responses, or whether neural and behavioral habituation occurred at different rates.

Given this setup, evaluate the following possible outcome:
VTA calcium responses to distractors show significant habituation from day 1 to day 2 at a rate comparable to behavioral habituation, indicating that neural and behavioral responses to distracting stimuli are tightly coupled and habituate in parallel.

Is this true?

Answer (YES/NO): NO